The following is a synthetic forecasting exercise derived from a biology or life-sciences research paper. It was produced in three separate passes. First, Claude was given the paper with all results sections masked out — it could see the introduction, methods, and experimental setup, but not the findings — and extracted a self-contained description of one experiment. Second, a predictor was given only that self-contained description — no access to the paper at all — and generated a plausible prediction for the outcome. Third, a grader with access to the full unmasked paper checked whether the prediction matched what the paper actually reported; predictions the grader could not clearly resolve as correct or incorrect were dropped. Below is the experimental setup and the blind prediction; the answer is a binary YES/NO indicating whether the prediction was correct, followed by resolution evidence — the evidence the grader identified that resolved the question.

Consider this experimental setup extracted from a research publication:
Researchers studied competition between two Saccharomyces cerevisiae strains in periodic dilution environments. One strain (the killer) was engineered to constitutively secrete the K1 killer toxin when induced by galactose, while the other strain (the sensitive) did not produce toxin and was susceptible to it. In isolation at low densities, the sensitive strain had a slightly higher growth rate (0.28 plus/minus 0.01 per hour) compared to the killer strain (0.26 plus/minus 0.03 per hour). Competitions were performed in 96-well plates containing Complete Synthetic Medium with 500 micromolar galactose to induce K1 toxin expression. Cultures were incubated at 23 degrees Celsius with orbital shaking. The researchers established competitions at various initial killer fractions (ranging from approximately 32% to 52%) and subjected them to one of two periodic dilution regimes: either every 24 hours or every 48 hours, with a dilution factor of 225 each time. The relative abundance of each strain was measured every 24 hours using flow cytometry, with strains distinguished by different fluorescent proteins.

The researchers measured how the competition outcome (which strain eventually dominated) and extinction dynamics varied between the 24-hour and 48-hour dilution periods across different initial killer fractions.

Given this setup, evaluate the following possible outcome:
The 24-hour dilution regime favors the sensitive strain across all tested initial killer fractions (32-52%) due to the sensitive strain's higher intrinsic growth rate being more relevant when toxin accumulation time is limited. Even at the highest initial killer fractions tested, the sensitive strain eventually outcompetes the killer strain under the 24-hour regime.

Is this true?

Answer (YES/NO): NO